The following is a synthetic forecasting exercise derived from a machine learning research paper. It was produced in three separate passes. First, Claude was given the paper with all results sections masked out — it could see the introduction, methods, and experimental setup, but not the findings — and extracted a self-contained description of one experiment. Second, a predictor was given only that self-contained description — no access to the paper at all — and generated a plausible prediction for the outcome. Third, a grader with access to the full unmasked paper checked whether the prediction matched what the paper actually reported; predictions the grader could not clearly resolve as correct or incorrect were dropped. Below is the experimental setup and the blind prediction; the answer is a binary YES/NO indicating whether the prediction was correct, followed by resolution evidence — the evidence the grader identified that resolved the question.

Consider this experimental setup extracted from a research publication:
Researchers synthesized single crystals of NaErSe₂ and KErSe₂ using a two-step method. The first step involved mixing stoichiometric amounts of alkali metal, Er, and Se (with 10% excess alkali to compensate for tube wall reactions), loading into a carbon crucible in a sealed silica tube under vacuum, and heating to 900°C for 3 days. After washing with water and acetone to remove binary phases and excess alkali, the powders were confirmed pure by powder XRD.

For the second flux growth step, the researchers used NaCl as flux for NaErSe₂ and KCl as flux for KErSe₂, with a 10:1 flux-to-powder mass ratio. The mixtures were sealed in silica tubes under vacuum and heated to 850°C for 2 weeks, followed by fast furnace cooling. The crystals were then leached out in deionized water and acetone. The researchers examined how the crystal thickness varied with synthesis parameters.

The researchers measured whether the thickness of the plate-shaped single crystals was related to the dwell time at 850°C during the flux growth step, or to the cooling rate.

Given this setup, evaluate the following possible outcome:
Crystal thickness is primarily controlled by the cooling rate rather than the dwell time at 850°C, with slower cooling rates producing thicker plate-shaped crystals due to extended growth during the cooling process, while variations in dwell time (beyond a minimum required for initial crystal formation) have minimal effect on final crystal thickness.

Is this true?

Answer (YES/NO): NO